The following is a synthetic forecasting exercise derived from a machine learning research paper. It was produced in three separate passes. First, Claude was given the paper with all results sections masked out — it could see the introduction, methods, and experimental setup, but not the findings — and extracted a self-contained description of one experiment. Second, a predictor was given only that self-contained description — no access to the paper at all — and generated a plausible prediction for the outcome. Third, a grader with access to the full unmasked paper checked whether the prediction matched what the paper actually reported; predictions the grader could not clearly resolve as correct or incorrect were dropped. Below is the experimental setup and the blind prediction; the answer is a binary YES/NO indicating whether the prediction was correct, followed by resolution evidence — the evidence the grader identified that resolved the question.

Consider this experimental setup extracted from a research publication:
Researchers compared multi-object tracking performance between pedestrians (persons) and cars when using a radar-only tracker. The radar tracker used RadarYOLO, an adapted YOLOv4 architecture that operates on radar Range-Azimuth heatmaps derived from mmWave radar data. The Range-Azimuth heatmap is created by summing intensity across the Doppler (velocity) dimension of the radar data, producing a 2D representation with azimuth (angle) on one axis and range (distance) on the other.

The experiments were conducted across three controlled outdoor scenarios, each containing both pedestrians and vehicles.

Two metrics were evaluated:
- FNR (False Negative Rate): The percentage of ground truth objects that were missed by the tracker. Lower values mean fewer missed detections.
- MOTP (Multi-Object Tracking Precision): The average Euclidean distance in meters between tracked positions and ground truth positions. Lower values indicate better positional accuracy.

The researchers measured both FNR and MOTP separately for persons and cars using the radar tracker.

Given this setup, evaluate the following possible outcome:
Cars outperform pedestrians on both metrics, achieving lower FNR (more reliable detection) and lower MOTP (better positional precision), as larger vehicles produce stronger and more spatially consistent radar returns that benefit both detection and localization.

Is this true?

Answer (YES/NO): NO